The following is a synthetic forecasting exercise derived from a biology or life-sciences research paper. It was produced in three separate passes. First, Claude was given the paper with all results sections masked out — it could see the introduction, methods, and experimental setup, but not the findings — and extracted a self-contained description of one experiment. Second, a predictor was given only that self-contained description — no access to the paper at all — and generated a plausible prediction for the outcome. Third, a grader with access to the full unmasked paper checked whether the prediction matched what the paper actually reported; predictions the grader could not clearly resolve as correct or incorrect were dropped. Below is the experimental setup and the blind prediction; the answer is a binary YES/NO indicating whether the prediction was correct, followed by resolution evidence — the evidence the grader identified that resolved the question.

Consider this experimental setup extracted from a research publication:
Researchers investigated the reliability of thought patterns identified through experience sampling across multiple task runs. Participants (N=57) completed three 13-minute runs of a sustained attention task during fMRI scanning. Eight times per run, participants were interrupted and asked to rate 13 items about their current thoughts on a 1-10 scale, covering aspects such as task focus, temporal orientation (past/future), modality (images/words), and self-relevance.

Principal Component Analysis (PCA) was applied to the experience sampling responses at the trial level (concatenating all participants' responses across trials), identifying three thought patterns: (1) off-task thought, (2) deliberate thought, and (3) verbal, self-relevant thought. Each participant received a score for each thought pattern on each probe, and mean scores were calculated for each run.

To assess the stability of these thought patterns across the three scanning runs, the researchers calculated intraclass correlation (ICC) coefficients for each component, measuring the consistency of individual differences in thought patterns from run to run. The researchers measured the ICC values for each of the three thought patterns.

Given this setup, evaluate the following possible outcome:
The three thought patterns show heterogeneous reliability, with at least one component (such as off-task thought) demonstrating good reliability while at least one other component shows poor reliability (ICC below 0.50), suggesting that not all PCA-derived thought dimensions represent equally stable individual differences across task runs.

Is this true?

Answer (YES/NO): NO